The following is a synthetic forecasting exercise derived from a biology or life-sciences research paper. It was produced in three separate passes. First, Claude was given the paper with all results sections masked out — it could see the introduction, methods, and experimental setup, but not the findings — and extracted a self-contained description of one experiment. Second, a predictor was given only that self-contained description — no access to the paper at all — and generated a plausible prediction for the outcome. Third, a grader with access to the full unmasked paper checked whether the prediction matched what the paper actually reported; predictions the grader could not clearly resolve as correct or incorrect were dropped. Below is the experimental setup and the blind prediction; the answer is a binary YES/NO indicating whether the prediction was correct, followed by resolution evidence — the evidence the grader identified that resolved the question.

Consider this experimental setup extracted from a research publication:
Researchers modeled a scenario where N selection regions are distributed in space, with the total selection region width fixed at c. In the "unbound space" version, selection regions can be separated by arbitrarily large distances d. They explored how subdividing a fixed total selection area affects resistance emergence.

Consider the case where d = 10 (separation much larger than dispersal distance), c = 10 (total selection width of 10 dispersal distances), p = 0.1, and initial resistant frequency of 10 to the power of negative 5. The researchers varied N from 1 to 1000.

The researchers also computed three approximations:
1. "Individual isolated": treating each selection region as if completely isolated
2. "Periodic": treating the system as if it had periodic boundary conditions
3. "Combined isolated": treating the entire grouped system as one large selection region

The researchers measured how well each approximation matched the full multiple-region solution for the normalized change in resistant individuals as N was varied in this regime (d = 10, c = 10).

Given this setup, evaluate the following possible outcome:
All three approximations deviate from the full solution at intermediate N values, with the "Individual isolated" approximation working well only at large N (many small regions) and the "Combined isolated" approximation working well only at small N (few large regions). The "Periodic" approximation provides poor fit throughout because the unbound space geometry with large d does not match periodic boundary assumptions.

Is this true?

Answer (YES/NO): NO